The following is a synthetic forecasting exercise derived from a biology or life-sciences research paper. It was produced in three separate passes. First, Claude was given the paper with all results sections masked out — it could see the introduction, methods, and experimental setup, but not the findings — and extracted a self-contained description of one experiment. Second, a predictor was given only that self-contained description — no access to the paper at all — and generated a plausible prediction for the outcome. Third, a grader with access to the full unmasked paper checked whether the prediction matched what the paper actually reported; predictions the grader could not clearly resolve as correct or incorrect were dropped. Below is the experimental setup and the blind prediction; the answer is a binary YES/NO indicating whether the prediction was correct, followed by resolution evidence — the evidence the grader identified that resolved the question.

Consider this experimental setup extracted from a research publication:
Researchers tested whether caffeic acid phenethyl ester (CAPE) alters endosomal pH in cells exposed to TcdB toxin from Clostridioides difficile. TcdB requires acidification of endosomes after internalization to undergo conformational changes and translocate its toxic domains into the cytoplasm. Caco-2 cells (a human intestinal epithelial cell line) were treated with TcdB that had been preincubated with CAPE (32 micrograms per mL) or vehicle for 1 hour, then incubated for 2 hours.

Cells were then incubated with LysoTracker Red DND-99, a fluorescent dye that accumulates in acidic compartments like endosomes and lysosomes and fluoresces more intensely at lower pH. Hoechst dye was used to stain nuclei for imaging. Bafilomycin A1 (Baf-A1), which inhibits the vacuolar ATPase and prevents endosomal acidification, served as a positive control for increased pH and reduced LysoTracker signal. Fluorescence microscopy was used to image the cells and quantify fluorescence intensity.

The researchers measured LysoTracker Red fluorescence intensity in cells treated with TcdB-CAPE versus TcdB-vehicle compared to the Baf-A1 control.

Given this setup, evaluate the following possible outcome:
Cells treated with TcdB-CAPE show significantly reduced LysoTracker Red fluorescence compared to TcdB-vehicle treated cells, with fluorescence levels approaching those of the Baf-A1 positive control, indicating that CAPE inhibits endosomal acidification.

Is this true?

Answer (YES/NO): NO